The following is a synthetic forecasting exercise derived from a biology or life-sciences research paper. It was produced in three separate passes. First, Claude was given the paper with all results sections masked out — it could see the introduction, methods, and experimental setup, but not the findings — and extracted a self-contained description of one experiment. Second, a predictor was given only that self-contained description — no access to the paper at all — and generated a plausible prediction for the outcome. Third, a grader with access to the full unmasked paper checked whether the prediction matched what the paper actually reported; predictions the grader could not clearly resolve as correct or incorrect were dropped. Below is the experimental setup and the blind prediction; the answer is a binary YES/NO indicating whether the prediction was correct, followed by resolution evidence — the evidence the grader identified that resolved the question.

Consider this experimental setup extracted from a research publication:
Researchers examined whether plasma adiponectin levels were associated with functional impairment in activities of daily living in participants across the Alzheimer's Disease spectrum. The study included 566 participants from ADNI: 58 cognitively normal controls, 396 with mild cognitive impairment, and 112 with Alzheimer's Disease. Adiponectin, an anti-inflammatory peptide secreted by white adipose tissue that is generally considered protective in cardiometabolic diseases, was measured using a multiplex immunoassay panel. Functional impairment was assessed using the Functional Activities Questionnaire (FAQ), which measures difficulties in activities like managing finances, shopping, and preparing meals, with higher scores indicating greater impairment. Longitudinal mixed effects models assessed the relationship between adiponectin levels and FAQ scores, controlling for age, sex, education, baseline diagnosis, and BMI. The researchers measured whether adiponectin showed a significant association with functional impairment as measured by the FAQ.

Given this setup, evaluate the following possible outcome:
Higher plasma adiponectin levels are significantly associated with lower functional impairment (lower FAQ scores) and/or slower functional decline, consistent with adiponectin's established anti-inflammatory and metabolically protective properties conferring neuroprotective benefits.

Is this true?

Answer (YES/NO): NO